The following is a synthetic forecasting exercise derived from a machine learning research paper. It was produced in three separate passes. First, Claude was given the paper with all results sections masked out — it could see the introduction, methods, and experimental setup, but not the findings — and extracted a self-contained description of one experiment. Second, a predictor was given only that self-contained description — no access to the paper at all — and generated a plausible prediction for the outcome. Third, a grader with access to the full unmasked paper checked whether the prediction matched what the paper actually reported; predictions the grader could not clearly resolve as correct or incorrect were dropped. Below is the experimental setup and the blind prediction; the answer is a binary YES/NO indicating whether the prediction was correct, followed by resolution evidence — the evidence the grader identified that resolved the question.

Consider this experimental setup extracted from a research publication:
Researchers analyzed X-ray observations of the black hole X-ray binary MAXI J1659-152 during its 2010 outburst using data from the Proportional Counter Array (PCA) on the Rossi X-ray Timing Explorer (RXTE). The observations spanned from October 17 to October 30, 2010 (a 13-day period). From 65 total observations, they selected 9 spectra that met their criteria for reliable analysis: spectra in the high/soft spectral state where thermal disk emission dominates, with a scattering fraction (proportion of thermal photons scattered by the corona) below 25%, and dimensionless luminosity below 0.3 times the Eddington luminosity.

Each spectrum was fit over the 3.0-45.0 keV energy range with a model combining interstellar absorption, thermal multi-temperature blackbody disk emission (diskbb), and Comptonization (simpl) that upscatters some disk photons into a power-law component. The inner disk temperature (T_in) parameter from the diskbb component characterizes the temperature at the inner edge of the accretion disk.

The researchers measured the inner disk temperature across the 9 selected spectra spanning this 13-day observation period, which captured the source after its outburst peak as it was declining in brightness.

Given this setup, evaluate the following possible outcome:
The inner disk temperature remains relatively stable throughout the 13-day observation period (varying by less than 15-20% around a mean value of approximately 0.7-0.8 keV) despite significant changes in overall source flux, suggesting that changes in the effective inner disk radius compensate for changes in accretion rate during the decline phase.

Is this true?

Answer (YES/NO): NO